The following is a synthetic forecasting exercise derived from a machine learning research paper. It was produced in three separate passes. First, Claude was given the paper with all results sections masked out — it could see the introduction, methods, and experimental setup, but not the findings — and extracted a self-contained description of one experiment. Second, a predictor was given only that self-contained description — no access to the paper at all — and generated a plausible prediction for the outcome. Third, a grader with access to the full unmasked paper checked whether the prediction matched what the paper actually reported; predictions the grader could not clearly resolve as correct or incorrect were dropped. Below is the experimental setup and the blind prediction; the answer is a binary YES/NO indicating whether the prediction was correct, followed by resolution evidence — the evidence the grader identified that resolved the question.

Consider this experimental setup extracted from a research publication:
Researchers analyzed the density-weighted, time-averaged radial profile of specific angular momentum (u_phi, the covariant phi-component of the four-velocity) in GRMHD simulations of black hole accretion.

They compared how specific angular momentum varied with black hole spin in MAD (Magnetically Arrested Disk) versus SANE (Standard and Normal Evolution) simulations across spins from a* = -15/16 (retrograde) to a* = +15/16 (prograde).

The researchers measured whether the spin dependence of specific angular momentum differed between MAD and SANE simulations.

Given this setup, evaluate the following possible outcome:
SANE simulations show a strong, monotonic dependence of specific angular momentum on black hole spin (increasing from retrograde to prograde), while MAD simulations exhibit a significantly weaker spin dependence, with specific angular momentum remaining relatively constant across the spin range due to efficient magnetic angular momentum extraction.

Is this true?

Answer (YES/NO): YES